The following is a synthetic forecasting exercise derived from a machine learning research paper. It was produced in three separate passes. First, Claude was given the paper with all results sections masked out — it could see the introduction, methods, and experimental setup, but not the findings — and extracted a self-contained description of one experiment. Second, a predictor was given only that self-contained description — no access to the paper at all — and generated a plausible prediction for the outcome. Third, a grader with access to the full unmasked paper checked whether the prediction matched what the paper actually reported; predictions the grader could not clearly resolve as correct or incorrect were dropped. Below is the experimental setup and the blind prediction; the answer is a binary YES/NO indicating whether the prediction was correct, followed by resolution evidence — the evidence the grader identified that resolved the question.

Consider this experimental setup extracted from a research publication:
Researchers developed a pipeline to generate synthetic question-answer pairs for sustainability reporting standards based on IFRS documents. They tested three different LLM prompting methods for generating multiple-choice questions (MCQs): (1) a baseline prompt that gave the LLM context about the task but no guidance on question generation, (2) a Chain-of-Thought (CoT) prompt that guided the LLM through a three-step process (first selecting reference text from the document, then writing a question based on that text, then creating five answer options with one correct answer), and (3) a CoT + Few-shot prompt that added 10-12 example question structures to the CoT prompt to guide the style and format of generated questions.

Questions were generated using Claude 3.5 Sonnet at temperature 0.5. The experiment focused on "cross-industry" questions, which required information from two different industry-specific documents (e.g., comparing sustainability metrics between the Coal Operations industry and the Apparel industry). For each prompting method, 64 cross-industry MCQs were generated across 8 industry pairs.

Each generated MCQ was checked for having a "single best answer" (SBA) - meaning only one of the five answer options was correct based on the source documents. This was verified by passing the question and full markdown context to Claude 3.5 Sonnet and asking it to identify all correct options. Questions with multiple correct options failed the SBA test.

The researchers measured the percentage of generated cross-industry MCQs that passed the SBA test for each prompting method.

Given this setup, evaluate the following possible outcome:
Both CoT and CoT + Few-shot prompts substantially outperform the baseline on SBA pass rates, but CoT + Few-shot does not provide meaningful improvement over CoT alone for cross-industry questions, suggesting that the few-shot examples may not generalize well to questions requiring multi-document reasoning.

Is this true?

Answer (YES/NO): NO